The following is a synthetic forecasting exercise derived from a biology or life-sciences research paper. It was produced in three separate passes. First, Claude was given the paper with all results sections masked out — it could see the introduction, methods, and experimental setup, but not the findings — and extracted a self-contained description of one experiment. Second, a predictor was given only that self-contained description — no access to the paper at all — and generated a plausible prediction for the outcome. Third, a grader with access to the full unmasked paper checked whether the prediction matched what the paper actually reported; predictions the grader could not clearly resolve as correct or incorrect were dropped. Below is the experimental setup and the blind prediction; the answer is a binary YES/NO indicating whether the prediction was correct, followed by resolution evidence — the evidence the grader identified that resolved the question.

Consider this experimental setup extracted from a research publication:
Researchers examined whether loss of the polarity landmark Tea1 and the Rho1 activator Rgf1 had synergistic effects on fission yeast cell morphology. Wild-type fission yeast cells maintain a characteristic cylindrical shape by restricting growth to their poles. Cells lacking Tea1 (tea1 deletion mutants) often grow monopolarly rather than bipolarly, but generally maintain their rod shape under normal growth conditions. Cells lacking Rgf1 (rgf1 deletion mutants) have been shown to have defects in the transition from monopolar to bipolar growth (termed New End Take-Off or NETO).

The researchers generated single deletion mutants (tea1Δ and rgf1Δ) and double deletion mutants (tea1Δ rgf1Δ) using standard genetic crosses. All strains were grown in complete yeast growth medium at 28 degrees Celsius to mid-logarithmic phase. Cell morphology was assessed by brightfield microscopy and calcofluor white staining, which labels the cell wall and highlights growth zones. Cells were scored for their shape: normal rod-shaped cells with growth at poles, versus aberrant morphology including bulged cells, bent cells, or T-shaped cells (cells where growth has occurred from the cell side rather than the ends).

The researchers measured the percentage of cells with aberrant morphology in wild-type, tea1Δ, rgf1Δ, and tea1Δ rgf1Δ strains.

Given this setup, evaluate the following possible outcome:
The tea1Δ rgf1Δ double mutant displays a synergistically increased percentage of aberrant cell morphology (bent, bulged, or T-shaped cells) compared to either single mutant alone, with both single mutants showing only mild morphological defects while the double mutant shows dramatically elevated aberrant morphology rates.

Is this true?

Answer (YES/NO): YES